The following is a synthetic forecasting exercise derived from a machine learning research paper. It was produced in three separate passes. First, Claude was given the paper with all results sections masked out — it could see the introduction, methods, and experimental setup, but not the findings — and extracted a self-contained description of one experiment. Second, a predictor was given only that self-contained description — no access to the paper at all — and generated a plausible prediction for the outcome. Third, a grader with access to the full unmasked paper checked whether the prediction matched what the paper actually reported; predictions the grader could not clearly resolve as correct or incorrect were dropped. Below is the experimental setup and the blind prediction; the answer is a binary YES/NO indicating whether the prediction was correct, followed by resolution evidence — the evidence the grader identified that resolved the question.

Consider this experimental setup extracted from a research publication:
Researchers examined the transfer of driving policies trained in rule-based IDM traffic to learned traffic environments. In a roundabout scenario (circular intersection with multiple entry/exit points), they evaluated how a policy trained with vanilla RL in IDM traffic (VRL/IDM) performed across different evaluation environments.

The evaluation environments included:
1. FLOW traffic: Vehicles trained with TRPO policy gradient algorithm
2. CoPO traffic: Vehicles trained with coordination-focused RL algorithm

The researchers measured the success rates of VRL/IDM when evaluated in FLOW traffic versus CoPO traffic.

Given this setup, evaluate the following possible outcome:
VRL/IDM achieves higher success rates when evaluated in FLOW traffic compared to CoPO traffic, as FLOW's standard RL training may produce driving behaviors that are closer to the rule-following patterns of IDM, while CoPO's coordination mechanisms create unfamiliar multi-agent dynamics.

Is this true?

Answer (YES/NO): NO